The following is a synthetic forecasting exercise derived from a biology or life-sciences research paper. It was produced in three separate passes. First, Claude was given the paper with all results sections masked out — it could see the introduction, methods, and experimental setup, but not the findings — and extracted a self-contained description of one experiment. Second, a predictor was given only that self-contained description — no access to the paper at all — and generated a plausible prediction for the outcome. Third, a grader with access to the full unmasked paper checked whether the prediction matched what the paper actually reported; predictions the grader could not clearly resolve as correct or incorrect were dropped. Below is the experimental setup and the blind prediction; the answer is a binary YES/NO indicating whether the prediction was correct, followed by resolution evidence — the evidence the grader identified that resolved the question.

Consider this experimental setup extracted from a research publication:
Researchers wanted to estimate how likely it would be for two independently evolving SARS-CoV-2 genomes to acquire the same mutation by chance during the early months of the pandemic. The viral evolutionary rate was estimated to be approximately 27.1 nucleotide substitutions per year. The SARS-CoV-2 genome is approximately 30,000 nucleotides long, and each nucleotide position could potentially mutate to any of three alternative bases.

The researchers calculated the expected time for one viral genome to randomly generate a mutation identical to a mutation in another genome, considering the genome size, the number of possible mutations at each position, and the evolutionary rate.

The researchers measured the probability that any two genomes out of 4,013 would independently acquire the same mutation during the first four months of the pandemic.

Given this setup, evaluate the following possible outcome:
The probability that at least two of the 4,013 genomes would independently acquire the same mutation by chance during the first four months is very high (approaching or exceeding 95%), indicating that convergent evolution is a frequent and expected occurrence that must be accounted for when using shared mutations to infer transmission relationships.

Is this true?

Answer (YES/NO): NO